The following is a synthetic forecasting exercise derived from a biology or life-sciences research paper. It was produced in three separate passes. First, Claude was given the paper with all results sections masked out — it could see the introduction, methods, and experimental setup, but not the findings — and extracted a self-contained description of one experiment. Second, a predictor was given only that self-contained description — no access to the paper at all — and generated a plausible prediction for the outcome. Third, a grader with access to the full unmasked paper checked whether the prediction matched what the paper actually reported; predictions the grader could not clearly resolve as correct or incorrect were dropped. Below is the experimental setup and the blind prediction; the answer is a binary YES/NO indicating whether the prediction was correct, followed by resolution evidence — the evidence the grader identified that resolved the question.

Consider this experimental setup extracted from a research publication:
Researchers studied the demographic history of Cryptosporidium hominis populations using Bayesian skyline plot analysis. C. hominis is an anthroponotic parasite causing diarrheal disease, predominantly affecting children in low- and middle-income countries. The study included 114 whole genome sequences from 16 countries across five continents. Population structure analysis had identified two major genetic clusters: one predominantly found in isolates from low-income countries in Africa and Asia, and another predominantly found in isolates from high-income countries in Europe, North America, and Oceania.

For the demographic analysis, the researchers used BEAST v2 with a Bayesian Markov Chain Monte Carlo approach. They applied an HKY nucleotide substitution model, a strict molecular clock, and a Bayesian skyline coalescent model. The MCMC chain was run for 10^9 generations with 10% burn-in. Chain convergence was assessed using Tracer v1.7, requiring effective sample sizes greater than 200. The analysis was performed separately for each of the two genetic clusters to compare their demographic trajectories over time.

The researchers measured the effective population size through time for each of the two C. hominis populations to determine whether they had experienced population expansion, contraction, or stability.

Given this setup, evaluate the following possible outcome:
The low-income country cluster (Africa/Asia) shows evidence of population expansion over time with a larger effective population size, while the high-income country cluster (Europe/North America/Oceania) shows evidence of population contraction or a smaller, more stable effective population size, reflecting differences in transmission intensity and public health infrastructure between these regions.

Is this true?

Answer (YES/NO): NO